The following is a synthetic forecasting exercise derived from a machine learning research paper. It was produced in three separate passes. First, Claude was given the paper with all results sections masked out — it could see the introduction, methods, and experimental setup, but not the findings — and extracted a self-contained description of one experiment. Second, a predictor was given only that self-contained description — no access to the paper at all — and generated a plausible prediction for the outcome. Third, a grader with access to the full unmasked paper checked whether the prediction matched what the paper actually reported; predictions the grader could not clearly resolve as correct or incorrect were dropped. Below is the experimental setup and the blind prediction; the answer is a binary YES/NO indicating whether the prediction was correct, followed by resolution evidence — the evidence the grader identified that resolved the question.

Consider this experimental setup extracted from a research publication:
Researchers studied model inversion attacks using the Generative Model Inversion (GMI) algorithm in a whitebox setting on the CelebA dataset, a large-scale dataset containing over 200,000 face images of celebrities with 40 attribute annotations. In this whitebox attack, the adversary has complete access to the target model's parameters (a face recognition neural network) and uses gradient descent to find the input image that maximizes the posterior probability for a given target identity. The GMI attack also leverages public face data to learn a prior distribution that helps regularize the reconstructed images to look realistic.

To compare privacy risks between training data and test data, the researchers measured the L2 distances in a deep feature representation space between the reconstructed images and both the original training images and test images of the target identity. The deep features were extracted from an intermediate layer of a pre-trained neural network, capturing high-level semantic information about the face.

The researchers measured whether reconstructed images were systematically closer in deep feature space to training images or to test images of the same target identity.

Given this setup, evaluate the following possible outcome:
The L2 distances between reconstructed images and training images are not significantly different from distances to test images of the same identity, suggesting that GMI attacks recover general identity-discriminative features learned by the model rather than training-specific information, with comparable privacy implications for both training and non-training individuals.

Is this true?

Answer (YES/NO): YES